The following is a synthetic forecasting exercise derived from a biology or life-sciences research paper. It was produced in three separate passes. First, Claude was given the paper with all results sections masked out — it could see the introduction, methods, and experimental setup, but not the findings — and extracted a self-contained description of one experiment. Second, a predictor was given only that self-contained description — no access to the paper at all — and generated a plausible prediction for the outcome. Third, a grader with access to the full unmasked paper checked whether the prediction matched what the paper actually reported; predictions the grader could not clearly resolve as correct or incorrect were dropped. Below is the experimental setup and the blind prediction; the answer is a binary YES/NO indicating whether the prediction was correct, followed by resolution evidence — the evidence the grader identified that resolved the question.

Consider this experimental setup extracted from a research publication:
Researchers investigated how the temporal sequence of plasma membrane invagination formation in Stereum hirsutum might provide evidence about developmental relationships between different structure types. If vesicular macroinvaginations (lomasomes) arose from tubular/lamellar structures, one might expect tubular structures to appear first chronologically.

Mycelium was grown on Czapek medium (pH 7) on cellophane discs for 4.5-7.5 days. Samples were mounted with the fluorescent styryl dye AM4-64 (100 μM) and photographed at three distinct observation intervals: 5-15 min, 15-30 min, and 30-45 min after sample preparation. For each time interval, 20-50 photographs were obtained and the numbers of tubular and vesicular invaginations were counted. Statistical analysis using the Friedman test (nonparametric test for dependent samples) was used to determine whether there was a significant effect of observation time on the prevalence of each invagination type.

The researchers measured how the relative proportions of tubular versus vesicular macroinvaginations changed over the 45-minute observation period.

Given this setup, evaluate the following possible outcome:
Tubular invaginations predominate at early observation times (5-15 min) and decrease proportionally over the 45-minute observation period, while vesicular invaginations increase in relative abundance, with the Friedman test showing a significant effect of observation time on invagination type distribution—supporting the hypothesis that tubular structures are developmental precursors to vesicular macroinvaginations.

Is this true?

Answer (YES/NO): NO